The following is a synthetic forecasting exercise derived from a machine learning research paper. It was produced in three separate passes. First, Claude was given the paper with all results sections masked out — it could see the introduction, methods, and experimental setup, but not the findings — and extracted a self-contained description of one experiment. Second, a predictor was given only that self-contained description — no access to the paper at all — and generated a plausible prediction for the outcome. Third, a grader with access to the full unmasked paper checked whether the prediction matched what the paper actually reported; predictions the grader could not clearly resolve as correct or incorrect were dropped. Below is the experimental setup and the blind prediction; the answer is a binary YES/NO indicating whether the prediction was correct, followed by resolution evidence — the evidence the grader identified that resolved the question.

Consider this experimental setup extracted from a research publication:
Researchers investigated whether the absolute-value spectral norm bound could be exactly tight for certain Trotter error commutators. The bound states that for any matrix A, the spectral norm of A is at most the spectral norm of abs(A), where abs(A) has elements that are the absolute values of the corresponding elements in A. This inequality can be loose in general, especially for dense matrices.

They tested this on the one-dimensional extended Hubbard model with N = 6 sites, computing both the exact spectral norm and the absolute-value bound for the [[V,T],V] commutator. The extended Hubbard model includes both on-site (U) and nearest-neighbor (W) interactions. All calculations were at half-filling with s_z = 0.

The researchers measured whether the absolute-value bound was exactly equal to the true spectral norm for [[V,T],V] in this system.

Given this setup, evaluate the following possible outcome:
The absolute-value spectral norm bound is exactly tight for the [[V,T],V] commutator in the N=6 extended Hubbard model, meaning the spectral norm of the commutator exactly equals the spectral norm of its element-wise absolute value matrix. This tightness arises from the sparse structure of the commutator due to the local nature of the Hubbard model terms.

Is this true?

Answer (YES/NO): YES